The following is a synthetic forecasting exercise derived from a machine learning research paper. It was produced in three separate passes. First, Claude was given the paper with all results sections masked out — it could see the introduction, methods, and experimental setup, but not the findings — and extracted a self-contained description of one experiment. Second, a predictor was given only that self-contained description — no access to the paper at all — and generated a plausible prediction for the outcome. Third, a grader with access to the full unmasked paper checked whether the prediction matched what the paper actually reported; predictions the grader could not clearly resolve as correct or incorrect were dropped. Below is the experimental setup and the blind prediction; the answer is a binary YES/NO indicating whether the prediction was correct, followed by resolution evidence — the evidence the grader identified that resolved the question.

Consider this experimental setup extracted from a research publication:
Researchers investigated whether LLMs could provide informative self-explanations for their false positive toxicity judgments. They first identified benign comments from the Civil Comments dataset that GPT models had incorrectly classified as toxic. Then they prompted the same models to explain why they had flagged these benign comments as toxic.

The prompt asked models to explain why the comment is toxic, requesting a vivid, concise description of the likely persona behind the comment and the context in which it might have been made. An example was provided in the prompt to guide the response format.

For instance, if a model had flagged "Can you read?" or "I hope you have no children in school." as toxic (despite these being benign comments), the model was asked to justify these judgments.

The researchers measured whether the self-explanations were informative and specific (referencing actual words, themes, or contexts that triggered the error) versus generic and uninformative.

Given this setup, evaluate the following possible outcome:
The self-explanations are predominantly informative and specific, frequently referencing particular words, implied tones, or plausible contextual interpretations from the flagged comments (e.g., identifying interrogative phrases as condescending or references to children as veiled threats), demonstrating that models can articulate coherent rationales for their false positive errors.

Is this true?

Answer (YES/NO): NO